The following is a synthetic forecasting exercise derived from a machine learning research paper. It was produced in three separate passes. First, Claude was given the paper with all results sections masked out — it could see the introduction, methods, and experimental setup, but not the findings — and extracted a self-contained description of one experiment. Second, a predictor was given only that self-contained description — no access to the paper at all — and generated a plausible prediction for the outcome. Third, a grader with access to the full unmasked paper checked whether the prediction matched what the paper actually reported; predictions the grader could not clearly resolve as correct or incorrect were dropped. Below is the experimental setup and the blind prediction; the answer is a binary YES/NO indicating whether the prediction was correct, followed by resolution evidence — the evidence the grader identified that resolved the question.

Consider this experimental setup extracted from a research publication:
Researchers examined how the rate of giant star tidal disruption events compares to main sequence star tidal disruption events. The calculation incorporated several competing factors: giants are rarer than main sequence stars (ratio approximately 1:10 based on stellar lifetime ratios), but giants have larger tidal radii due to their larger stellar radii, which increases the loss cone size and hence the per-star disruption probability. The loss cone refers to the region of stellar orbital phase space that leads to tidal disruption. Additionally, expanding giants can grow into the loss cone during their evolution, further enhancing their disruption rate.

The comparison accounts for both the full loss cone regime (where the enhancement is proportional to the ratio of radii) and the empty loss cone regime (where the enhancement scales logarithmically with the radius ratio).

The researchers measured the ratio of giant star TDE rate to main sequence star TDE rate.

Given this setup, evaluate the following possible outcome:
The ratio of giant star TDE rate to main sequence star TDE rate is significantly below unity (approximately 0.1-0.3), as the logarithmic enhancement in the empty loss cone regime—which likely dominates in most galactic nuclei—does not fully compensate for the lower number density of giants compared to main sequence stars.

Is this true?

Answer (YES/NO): YES